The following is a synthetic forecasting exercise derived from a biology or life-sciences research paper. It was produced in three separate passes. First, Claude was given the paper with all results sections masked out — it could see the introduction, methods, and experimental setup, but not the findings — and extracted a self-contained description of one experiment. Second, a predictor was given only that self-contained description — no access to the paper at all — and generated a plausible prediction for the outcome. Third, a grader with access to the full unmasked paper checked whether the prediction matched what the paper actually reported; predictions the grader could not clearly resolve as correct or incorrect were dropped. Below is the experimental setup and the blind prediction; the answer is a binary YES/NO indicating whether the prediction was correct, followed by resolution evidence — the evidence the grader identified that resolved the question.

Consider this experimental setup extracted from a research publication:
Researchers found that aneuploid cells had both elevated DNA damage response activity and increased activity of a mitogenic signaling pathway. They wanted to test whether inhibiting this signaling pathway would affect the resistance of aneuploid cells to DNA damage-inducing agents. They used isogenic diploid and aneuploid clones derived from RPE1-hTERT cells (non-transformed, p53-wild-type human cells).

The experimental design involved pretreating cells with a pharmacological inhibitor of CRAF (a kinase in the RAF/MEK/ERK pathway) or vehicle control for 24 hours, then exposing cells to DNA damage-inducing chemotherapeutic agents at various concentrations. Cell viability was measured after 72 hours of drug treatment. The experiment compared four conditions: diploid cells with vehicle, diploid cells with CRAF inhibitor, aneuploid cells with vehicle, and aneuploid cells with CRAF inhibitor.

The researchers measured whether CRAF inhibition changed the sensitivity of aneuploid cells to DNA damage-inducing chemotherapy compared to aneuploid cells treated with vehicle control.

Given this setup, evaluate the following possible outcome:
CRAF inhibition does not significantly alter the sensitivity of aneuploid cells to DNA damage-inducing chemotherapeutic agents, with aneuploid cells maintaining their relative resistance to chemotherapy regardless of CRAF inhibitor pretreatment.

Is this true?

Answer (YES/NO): NO